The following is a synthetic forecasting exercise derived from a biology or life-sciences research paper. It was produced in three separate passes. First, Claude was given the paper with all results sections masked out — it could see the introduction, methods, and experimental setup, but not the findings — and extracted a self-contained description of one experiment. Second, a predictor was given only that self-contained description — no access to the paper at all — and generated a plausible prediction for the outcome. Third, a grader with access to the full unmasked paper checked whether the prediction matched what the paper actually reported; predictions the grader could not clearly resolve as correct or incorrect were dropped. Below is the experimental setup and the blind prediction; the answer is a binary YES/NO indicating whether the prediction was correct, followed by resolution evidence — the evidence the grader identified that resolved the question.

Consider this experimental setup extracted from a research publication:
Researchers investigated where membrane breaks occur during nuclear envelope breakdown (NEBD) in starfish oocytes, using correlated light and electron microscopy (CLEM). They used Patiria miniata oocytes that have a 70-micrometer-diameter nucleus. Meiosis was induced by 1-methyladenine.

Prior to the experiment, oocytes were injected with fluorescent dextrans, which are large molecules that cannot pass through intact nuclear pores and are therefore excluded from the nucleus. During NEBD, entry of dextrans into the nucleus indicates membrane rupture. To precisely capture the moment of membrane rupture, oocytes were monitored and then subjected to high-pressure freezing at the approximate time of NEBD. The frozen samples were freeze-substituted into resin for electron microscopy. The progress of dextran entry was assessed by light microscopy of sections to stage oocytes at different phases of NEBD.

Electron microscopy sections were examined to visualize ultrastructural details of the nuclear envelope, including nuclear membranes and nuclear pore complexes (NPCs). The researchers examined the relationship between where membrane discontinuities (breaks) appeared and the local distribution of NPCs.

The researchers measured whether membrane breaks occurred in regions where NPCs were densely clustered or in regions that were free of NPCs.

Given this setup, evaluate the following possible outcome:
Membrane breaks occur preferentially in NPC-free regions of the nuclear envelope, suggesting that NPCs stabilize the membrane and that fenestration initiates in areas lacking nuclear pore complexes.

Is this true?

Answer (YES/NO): YES